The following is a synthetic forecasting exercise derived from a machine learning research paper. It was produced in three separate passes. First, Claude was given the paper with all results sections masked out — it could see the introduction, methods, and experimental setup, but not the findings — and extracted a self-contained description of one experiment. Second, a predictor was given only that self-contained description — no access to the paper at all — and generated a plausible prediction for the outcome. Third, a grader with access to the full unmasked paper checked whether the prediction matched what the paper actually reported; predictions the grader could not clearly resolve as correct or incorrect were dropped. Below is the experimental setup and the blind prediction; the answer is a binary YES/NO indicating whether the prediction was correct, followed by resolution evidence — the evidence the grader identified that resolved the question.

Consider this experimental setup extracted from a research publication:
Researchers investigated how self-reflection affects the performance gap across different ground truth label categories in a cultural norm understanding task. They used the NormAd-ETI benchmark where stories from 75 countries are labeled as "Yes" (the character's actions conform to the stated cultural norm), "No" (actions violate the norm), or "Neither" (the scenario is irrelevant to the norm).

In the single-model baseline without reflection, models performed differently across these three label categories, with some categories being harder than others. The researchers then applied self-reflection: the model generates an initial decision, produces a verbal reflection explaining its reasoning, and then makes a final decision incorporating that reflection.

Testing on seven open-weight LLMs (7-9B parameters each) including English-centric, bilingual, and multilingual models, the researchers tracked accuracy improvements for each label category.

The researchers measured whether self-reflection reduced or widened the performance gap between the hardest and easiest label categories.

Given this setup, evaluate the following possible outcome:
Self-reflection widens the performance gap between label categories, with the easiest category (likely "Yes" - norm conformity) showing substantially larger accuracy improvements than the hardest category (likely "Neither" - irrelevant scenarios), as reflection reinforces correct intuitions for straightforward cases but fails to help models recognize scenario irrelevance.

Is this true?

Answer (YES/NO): NO